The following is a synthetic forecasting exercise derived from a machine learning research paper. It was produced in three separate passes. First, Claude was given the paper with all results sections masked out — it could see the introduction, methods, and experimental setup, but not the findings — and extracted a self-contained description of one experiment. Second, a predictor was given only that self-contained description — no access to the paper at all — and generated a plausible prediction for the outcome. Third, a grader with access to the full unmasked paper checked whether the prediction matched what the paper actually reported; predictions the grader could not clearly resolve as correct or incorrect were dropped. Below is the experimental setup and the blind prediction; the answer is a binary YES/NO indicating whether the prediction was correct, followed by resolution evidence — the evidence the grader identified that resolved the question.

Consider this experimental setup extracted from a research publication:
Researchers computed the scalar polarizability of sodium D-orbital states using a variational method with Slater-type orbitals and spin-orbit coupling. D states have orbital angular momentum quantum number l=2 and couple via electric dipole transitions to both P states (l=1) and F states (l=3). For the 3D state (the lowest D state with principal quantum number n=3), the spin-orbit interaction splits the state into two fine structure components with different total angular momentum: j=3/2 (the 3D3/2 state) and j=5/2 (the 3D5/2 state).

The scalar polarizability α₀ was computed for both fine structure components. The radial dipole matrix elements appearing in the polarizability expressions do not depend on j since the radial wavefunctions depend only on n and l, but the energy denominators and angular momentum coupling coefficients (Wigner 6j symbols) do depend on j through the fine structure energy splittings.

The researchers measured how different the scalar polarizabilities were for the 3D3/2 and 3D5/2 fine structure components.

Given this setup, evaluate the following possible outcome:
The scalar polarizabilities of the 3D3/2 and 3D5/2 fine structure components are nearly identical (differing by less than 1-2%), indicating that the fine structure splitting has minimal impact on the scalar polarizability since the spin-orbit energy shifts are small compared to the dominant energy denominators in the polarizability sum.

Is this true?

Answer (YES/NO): YES